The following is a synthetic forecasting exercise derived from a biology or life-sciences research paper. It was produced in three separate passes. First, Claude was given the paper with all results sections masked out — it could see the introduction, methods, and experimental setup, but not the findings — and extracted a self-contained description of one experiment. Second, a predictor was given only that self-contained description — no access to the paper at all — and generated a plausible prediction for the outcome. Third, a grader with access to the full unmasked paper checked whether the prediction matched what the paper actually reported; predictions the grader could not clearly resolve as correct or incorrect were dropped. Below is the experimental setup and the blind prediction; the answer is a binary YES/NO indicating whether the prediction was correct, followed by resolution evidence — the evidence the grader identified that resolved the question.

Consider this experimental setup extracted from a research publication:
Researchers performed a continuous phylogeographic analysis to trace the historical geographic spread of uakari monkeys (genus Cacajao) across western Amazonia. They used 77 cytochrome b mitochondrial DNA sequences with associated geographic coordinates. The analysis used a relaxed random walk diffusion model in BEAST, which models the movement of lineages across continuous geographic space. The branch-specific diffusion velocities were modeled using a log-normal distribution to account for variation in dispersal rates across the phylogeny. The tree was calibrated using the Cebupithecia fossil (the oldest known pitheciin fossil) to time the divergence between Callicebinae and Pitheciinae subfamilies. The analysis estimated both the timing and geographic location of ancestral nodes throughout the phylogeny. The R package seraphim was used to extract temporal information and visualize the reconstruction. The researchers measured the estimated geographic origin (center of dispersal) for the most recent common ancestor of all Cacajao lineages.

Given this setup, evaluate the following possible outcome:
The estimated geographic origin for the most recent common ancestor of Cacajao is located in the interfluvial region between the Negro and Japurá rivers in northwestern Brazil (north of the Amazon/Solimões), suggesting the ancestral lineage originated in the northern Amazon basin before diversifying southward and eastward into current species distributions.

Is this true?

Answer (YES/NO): NO